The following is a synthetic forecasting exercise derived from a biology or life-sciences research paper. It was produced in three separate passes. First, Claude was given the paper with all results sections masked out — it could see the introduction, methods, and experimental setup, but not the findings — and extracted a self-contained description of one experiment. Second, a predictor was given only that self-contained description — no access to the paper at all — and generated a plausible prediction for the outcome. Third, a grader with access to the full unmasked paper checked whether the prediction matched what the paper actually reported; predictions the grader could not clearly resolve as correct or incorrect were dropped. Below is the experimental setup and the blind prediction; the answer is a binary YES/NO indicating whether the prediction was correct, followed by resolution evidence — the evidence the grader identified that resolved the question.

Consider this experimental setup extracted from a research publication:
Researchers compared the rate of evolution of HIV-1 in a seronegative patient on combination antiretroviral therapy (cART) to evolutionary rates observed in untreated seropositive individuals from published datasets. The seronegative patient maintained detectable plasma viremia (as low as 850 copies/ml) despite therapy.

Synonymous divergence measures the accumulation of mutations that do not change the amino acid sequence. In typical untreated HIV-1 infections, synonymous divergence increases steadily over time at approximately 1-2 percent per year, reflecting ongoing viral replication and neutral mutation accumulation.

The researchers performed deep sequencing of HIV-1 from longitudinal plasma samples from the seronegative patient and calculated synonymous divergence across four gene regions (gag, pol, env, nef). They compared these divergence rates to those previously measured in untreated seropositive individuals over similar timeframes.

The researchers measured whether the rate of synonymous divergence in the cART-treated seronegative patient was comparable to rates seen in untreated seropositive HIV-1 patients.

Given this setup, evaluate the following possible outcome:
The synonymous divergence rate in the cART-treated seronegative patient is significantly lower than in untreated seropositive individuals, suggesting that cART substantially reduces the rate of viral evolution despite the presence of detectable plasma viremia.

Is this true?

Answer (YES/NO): YES